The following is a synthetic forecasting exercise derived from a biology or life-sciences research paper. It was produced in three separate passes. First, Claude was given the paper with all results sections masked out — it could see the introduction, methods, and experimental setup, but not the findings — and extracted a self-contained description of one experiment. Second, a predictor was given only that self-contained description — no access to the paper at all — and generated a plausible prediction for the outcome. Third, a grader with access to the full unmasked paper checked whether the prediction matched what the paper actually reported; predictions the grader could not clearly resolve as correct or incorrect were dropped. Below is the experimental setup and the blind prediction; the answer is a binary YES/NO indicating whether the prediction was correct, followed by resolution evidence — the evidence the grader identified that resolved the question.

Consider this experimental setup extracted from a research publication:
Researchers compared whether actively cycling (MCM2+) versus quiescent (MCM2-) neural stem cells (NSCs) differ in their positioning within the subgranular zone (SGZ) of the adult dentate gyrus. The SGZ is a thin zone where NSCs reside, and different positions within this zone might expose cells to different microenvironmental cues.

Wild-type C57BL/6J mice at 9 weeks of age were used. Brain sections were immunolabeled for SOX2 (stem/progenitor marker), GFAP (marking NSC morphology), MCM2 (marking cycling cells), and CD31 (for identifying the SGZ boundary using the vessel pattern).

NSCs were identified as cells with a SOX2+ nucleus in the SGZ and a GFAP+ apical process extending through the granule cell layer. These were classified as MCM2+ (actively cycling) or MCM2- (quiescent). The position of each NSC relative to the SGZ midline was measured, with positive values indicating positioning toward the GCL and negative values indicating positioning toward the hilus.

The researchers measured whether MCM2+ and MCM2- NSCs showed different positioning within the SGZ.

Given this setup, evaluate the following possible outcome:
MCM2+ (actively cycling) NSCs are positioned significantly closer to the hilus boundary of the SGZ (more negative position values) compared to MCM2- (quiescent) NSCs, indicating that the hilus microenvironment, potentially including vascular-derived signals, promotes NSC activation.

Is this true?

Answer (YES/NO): NO